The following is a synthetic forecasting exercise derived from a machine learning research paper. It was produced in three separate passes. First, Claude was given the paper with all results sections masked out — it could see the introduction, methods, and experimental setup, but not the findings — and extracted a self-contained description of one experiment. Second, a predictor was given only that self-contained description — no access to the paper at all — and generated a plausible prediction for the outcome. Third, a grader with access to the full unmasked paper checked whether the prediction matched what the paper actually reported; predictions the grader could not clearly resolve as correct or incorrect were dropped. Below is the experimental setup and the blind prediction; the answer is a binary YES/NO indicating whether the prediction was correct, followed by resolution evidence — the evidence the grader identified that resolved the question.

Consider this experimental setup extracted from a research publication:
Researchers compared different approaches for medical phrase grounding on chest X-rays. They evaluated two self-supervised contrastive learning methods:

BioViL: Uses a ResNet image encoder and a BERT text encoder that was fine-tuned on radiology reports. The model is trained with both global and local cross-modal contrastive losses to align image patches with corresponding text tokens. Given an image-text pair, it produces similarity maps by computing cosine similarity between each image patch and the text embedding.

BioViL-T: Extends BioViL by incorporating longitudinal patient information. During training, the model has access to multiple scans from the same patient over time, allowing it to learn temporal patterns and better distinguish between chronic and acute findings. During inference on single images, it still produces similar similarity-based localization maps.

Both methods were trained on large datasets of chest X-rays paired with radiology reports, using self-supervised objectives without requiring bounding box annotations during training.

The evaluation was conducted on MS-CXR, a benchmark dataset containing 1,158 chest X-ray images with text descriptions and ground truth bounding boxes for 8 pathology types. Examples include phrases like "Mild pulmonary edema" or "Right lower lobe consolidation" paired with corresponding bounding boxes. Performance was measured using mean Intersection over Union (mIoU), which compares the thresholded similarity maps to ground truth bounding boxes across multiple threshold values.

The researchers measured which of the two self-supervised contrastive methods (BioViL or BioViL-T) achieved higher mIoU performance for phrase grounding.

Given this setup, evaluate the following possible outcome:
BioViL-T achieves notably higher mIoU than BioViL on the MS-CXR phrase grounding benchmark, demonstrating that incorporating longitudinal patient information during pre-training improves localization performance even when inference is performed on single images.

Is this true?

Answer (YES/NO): NO